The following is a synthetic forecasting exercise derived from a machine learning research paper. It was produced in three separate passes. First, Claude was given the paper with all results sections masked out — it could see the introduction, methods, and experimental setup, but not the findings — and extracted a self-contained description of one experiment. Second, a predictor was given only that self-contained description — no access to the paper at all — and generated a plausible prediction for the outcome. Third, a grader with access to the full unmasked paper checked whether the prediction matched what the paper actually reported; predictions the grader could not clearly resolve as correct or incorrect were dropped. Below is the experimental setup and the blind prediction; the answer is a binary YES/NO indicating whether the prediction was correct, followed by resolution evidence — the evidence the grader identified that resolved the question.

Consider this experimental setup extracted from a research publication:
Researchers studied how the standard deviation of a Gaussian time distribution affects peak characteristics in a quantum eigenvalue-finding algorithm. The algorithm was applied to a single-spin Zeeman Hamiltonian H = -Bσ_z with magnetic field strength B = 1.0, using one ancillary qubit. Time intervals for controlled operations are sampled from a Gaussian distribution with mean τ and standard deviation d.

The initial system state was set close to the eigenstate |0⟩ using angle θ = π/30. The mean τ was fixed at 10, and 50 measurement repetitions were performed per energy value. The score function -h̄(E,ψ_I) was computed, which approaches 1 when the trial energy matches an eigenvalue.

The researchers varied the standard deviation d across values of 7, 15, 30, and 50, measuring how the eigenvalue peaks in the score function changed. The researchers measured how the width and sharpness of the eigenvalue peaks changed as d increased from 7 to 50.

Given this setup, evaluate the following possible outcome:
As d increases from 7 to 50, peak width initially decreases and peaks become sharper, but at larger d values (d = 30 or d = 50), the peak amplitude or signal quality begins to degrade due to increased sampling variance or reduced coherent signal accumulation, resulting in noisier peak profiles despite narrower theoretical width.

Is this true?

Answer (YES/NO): NO